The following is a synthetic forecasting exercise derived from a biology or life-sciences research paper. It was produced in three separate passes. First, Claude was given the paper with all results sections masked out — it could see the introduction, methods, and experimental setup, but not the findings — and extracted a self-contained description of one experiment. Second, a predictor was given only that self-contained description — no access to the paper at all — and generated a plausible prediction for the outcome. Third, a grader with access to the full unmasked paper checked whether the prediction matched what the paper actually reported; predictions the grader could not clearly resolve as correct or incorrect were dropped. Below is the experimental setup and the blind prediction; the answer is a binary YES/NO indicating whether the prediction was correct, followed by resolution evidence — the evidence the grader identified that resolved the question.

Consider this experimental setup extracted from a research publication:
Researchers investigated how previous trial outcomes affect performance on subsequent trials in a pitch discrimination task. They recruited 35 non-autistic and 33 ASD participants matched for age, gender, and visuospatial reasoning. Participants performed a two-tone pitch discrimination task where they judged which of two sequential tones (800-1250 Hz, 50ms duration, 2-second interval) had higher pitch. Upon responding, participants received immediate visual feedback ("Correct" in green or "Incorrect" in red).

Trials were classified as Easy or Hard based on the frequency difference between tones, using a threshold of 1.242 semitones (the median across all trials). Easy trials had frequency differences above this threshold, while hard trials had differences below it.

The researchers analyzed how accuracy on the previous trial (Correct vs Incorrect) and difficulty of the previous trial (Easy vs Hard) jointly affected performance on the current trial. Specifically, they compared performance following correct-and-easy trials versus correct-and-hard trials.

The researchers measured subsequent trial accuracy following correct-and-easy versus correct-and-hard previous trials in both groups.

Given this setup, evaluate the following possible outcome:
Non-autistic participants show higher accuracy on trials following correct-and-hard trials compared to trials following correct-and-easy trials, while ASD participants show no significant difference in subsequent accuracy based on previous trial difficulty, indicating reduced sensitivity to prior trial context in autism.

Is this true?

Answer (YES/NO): YES